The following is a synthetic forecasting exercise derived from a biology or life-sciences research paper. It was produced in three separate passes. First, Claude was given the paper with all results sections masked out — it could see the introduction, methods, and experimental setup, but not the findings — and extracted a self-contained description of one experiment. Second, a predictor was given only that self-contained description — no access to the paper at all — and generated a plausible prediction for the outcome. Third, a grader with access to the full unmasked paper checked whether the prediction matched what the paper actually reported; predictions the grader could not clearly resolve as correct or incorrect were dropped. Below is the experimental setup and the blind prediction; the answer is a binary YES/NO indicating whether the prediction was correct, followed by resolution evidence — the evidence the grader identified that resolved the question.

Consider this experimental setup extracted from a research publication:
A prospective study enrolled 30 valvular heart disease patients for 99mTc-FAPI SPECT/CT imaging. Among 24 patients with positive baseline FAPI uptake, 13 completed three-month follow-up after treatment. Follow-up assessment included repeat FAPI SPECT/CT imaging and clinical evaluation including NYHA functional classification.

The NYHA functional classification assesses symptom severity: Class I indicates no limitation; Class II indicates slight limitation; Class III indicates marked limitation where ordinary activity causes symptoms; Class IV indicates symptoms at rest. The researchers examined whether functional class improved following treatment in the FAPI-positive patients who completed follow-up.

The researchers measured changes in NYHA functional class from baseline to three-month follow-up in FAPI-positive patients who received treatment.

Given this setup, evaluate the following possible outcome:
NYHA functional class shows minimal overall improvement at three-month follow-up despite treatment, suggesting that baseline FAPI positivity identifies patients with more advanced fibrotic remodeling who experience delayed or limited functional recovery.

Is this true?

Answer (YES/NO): NO